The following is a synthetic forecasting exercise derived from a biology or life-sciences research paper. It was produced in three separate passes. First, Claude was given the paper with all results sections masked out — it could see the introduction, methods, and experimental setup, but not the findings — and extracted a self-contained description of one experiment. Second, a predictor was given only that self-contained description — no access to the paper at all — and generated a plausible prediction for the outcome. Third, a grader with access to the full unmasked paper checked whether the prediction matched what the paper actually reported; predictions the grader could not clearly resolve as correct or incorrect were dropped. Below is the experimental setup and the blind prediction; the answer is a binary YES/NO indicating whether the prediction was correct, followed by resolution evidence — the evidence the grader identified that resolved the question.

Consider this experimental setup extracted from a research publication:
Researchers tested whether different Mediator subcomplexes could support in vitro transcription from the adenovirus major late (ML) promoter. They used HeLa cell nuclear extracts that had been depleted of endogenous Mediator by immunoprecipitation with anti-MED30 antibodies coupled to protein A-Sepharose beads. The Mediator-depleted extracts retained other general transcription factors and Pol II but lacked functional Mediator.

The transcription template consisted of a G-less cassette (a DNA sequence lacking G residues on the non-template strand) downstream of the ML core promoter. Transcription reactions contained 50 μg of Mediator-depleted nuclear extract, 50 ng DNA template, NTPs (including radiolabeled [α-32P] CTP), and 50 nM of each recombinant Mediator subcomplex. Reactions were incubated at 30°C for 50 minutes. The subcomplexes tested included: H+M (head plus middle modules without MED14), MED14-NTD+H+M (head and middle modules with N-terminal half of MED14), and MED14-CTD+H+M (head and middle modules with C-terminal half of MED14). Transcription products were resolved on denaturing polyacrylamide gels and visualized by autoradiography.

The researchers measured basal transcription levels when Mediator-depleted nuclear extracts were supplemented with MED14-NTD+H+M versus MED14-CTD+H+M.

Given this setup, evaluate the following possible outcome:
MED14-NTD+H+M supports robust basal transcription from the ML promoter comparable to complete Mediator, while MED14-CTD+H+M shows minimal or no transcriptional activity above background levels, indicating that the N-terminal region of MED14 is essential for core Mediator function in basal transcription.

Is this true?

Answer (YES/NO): YES